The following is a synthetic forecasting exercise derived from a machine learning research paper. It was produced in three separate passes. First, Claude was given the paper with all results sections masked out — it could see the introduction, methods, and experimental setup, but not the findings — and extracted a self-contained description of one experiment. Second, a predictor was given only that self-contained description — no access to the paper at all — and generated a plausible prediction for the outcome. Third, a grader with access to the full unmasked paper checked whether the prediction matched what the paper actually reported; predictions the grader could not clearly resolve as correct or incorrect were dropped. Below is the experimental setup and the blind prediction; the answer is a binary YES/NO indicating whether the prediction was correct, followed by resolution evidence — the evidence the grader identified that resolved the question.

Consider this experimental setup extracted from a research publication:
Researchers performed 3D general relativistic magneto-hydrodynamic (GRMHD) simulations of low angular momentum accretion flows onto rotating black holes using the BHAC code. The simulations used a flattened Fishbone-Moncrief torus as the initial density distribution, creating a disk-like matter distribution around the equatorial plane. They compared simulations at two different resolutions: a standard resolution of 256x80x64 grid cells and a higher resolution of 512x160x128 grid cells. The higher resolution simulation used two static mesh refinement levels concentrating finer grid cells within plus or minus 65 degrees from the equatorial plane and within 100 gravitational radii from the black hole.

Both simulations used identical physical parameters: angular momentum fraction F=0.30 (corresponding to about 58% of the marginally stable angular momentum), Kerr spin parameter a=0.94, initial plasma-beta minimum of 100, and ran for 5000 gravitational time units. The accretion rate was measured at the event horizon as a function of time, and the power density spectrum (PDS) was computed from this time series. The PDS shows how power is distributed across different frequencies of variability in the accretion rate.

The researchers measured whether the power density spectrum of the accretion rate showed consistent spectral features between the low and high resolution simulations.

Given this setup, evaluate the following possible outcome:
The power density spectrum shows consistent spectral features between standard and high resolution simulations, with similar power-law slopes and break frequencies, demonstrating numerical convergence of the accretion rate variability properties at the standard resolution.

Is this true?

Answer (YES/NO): NO